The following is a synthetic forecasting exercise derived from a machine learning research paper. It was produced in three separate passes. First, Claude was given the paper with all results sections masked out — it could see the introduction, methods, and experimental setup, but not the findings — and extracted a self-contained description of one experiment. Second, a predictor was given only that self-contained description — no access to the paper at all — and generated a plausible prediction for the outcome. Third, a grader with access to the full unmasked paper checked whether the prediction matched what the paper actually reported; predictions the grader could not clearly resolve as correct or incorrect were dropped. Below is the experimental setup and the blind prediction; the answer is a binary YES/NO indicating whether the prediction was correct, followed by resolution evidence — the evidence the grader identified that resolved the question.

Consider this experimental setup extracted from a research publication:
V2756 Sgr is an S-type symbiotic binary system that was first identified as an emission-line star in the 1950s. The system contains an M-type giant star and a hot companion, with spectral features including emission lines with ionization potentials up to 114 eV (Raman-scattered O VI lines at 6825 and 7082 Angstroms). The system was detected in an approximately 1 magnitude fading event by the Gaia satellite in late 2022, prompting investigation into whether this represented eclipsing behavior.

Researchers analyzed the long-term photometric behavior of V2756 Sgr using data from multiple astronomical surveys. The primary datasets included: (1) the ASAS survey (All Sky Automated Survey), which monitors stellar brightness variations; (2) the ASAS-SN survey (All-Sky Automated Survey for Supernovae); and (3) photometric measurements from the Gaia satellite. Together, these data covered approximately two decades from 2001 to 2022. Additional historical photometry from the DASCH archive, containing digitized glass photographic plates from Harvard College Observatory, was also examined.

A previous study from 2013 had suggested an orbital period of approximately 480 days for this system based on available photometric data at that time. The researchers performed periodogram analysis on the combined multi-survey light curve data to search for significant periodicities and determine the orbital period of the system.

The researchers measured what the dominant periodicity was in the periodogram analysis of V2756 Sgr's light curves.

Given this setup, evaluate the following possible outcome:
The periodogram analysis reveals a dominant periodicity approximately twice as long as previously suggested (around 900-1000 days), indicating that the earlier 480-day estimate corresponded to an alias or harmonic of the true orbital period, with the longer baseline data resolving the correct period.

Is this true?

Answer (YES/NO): NO